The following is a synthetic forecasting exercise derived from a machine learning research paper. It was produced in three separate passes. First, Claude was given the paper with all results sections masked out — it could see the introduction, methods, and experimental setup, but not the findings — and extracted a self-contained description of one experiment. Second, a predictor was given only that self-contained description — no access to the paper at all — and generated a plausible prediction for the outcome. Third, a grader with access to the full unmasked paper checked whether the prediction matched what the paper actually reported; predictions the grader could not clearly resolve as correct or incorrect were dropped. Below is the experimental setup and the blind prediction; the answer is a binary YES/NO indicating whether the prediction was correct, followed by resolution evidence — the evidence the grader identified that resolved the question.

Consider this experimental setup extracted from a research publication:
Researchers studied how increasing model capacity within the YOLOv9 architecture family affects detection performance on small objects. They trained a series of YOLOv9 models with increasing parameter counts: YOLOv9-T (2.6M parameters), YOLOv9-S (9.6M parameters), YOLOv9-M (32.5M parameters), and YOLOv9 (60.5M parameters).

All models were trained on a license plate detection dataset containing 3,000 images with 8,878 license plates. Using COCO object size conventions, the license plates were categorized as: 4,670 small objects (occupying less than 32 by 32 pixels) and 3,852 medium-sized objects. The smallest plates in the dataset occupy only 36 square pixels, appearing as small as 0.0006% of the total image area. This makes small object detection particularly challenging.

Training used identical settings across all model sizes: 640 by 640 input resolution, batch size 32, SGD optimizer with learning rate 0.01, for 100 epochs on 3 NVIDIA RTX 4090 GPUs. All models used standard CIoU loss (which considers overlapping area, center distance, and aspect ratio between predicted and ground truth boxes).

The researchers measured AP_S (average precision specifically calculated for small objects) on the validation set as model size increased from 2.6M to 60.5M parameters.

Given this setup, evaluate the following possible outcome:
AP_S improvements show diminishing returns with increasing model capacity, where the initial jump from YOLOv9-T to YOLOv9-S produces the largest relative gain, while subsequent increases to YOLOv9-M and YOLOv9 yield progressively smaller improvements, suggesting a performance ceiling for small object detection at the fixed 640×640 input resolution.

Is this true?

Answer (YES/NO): NO